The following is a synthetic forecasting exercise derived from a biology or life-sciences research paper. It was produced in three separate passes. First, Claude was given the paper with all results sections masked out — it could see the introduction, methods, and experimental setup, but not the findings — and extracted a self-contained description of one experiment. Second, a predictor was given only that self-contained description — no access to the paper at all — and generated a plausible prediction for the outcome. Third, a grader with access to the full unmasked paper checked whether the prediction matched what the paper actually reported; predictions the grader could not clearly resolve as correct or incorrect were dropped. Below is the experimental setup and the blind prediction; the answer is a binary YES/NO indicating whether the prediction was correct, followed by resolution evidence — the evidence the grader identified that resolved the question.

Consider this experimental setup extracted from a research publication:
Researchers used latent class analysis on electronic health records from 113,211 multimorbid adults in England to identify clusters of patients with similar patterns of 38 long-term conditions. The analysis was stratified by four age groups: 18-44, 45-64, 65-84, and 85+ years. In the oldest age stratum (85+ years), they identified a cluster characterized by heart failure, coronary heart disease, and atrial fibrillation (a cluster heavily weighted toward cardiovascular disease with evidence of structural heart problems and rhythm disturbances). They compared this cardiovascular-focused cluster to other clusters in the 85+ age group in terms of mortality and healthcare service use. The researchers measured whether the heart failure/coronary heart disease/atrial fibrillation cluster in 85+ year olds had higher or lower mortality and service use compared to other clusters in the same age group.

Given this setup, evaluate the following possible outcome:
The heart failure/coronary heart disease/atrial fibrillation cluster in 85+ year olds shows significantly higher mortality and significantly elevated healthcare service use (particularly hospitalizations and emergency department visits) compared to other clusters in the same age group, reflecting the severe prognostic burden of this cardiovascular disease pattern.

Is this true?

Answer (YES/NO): YES